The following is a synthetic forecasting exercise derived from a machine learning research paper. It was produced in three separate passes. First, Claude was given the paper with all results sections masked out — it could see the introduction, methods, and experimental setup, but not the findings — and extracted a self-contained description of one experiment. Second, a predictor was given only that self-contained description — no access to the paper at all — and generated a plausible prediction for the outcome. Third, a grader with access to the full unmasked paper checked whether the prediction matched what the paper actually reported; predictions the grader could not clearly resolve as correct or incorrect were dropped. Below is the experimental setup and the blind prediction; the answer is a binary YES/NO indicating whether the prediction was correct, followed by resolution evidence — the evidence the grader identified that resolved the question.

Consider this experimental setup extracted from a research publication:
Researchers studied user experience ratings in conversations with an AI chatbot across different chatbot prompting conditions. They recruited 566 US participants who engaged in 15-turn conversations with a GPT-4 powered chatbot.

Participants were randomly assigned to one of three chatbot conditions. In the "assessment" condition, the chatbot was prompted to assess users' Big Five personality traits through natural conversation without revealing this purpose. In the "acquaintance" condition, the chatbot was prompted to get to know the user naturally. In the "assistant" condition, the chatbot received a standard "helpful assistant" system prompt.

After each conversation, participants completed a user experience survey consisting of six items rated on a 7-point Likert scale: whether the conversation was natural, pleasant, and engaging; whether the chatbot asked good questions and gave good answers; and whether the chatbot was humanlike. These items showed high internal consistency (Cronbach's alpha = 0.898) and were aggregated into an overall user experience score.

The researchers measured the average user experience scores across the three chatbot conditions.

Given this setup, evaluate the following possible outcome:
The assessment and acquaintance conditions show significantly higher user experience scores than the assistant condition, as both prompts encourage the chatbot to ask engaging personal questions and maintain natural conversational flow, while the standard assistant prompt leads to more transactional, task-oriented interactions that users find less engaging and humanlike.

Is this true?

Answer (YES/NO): YES